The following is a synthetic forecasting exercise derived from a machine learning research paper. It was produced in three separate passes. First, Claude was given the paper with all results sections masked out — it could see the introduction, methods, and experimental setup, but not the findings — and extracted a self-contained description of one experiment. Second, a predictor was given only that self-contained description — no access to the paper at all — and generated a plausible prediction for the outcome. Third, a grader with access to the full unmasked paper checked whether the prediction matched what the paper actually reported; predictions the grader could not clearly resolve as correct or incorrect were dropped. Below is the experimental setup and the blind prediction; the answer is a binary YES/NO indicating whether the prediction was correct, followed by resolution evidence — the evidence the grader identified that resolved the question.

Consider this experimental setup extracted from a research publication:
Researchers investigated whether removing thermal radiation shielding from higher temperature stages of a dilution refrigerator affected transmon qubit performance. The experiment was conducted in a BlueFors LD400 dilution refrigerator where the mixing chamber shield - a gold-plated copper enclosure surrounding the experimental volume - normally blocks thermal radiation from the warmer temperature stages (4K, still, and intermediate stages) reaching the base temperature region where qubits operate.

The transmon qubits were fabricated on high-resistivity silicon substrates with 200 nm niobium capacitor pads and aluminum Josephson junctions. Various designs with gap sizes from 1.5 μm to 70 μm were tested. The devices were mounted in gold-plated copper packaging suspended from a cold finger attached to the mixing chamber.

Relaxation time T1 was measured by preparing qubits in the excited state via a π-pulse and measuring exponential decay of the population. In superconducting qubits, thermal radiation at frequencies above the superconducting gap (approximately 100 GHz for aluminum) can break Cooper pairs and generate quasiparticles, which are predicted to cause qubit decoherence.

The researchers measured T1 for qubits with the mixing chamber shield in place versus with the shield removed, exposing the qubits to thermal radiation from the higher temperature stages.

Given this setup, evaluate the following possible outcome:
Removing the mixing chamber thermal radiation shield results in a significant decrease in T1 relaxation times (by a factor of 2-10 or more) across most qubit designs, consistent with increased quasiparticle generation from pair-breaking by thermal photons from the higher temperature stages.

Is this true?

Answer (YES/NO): NO